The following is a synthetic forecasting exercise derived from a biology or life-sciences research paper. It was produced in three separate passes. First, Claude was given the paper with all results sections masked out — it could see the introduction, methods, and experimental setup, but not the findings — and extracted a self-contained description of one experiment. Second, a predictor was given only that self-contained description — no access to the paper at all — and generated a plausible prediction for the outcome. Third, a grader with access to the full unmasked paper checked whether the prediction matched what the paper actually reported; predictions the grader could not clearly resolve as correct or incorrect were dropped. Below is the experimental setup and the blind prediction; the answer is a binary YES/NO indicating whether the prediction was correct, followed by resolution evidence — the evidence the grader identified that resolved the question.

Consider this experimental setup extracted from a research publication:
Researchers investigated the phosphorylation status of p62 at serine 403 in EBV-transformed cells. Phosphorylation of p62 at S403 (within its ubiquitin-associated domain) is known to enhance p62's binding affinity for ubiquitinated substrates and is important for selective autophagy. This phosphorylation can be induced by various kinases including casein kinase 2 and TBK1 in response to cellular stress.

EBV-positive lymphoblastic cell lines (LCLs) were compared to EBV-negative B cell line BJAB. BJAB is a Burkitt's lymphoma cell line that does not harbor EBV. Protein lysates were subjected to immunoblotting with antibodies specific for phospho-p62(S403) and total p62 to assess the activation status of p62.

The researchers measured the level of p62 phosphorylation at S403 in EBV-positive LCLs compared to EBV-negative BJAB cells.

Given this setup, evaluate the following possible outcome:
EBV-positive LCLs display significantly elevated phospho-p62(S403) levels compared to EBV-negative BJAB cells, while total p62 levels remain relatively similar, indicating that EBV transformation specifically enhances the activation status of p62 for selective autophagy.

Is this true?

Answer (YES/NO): NO